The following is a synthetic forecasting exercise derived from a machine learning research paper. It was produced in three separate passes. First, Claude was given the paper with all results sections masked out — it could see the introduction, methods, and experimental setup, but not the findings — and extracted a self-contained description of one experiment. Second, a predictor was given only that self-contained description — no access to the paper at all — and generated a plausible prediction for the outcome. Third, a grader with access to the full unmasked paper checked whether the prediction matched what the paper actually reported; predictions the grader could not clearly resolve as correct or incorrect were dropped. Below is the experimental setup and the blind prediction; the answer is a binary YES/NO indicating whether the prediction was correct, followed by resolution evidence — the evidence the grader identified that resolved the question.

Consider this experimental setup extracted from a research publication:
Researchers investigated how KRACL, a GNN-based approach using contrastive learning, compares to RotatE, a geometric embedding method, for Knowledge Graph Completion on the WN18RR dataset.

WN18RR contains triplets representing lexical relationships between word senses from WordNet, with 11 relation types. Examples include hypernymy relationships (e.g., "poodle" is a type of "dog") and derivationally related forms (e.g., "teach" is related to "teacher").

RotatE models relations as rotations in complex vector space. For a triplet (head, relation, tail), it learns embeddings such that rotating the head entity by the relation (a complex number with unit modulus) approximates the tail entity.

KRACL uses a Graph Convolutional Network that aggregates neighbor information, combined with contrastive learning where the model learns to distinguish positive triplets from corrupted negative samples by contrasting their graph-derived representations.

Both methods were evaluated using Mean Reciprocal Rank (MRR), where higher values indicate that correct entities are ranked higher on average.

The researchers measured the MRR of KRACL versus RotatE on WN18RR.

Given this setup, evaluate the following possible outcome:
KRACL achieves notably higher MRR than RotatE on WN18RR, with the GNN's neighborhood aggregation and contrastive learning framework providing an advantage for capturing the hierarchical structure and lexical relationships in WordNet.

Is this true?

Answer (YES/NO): YES